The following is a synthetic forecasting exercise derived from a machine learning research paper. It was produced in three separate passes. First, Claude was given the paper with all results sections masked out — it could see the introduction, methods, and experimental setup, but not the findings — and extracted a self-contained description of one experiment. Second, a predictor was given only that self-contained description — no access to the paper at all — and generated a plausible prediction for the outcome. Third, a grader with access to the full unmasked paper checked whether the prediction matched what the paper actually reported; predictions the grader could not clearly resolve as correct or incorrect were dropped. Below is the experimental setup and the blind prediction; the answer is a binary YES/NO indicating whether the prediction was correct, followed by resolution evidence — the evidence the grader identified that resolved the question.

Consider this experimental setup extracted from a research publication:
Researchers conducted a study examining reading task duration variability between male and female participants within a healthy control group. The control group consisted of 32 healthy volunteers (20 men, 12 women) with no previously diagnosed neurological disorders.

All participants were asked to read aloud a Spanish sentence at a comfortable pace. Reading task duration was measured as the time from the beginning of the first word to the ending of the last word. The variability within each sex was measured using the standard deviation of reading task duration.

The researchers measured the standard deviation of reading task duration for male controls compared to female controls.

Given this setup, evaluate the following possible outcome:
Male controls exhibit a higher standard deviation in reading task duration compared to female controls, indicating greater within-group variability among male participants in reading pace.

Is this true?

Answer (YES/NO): YES